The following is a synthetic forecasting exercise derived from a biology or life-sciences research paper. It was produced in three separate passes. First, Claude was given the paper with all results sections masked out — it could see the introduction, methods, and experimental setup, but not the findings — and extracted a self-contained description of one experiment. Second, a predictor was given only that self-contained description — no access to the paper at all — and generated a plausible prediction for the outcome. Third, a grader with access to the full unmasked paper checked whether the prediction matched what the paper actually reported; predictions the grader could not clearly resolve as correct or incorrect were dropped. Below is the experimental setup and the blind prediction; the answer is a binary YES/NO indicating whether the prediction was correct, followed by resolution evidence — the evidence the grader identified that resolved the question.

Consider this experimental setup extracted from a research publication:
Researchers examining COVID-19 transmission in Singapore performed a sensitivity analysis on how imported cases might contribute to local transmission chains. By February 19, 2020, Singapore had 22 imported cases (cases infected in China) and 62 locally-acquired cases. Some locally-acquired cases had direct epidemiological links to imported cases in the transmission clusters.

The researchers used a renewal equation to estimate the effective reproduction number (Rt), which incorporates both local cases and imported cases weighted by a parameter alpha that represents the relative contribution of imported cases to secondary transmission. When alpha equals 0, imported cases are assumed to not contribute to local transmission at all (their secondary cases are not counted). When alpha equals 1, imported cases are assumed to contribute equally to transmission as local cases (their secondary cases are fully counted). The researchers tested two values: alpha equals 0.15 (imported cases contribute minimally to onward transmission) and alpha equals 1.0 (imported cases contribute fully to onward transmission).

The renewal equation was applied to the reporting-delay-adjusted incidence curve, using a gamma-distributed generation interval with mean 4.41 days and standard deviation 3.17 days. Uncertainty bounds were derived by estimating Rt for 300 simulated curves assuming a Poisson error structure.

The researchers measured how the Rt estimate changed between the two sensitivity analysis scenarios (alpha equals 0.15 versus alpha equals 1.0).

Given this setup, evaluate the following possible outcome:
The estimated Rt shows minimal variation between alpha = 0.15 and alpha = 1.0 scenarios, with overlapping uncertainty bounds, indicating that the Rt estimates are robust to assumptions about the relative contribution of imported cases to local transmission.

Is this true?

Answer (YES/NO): YES